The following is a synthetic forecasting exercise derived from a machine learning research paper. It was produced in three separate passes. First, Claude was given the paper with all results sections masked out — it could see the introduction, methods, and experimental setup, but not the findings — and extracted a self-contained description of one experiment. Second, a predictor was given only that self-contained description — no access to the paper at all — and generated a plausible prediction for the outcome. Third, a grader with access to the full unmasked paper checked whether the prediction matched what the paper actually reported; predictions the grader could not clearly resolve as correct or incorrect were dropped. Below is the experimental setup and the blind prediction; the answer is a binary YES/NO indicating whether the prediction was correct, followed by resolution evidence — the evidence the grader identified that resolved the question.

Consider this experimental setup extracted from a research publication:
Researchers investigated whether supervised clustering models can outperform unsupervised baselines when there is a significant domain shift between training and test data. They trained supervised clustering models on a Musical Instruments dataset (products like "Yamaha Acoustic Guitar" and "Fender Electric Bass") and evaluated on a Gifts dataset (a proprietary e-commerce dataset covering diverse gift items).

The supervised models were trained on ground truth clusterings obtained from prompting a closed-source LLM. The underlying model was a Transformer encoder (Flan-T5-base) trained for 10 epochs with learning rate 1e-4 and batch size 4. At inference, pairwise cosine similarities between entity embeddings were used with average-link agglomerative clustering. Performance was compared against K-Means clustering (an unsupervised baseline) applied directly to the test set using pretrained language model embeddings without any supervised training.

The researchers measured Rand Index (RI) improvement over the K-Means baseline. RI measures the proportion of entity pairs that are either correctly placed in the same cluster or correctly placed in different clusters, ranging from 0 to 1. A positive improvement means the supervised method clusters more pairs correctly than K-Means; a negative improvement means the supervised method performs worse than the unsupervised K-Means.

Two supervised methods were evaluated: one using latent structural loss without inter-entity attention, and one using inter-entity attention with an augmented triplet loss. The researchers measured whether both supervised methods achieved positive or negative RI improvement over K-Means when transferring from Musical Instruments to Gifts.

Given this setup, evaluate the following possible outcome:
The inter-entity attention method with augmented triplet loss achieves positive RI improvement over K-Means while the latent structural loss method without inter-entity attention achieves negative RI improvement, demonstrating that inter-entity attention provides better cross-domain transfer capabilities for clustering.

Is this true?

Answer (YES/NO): NO